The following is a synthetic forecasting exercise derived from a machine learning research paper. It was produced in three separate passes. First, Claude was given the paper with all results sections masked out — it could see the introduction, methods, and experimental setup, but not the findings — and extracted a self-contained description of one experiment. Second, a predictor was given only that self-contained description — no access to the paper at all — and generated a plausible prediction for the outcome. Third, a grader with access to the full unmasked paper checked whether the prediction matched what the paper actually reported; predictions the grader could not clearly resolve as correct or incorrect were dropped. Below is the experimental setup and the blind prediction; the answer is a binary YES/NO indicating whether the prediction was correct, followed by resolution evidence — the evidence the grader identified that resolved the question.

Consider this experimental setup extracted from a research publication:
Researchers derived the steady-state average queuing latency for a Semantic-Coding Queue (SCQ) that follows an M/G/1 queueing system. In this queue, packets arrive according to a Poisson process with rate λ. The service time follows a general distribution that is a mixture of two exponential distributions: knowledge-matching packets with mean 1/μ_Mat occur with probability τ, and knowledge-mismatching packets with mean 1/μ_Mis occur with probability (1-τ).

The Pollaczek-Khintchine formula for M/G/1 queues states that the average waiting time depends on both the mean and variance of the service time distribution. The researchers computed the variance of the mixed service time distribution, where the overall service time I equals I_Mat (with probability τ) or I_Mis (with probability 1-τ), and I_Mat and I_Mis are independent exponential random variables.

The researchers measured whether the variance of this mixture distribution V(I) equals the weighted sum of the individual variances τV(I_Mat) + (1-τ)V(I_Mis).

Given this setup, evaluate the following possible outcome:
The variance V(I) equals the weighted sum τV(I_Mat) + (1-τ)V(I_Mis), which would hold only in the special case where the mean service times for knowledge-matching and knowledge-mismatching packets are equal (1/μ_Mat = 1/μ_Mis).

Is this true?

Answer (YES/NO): NO